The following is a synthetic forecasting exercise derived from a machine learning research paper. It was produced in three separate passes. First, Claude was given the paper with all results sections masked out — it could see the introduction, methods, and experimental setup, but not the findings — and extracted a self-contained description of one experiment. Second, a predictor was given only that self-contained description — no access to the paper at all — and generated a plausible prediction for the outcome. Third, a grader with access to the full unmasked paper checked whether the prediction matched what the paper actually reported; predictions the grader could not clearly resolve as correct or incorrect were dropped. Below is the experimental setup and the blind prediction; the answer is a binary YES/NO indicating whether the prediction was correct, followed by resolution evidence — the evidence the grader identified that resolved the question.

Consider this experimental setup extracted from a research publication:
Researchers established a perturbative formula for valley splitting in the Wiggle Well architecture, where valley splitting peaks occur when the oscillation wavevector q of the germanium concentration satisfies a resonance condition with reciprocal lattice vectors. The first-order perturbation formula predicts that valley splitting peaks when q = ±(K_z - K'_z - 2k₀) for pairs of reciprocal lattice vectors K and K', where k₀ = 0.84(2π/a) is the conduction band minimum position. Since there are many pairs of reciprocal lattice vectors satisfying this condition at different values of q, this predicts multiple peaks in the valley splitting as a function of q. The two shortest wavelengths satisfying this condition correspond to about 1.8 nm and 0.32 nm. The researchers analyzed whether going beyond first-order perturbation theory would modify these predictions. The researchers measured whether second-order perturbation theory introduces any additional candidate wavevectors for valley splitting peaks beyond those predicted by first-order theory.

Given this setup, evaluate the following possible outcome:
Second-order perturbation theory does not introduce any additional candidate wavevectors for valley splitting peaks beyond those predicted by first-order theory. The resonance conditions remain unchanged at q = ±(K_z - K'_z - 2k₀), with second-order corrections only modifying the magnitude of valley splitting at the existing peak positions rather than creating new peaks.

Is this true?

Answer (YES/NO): NO